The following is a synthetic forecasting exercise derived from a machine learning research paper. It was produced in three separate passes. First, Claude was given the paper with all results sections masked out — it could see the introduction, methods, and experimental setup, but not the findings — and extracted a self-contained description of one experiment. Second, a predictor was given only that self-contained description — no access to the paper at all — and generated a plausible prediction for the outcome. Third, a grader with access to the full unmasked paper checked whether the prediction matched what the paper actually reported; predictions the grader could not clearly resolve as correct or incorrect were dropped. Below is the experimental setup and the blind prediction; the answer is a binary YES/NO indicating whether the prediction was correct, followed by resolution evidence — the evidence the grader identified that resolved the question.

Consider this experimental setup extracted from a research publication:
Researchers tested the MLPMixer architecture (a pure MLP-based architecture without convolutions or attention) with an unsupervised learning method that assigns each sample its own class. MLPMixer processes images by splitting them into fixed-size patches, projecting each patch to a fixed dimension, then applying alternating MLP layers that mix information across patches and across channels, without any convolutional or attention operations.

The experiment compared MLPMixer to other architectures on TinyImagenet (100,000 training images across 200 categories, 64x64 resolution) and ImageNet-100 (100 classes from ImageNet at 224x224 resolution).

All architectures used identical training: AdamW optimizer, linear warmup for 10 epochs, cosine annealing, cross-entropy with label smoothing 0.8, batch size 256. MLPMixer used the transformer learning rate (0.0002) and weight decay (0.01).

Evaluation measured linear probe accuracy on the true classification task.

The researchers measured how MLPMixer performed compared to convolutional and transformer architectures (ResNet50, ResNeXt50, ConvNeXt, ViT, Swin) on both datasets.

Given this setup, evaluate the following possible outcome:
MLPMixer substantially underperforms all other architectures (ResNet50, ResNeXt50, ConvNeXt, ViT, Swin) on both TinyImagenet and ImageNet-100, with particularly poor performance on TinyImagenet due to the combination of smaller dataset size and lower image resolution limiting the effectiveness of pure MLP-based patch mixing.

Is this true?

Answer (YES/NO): YES